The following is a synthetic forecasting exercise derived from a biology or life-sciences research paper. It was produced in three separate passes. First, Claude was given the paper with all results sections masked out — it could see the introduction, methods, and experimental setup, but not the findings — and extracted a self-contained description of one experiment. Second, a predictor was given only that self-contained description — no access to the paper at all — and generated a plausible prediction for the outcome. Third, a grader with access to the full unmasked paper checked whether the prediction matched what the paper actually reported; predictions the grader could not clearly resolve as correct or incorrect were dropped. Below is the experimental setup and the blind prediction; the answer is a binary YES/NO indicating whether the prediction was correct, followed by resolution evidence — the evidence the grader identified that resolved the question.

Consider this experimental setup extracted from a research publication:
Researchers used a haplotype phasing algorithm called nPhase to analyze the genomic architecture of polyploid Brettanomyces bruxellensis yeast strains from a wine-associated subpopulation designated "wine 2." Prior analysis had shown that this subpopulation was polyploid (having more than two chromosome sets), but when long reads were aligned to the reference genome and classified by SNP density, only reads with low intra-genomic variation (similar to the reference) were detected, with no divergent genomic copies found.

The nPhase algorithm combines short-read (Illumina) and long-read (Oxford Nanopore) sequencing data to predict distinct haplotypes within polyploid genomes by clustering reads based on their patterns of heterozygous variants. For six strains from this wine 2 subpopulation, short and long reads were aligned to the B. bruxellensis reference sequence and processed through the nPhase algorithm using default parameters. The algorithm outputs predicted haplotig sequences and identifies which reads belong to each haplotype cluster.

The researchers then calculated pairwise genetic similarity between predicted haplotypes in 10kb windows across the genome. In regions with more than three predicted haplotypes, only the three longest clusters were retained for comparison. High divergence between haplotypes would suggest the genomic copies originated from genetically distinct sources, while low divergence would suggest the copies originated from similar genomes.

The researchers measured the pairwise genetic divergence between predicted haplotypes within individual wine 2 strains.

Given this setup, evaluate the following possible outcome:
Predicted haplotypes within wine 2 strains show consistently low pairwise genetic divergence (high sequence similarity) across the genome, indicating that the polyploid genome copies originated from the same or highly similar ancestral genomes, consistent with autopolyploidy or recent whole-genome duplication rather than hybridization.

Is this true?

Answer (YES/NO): YES